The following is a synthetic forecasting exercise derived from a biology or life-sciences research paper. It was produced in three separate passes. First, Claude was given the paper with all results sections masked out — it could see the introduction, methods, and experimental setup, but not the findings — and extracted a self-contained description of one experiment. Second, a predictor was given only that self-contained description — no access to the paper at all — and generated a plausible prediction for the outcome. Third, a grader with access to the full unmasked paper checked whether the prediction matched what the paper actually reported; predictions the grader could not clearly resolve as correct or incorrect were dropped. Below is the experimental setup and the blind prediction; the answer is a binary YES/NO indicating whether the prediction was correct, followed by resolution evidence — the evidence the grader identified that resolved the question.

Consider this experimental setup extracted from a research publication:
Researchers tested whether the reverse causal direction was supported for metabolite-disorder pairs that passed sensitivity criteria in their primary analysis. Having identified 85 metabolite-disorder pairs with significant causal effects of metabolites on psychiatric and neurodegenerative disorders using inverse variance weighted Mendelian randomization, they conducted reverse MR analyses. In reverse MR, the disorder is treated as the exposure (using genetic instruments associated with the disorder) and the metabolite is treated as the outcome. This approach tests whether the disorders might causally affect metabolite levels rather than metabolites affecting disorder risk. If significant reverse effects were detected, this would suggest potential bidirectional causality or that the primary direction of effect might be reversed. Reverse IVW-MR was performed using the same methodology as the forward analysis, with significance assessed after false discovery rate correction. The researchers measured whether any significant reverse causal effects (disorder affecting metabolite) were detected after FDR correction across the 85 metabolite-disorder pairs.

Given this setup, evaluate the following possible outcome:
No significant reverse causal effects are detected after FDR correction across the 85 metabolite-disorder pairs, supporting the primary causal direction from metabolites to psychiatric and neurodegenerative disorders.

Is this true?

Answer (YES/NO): YES